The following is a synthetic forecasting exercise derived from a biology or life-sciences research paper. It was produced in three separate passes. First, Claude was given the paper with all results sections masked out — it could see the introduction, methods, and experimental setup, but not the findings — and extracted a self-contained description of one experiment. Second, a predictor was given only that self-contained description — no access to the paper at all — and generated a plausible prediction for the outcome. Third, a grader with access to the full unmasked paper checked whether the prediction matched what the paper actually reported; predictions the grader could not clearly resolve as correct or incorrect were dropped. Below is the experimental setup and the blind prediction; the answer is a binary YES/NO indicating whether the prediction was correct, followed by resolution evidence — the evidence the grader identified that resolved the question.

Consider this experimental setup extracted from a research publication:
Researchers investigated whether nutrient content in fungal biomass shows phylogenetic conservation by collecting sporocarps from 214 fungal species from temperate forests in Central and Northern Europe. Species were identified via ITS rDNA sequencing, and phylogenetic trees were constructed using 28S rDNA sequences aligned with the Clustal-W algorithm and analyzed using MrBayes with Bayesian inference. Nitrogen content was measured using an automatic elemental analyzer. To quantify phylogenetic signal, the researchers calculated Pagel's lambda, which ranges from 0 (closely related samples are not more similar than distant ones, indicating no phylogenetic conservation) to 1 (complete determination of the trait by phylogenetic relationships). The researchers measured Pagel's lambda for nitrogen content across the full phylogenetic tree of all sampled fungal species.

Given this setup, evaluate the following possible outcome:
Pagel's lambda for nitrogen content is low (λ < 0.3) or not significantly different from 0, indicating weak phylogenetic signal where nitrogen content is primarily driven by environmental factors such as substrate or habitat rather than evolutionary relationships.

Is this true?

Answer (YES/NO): NO